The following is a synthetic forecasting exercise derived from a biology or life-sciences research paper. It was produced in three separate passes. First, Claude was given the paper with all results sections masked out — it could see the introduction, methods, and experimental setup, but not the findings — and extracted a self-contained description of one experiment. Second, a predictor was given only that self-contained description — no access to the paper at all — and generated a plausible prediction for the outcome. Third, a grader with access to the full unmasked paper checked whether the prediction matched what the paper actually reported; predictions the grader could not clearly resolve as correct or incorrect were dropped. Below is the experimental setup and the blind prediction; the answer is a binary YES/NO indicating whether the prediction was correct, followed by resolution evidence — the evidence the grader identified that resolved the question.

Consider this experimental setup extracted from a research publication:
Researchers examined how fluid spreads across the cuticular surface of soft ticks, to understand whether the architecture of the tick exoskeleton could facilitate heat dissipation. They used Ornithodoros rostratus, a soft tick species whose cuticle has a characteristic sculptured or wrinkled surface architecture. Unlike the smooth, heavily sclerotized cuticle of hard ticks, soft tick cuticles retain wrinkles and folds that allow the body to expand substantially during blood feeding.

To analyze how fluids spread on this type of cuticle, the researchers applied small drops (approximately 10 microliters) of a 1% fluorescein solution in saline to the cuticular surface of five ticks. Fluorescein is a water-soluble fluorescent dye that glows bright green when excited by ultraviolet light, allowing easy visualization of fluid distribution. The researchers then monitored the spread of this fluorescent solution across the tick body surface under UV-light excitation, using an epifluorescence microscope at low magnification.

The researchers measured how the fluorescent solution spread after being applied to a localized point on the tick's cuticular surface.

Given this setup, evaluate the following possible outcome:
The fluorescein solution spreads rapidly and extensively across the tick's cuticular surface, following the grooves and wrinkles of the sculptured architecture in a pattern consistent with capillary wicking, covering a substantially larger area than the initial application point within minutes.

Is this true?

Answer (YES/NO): YES